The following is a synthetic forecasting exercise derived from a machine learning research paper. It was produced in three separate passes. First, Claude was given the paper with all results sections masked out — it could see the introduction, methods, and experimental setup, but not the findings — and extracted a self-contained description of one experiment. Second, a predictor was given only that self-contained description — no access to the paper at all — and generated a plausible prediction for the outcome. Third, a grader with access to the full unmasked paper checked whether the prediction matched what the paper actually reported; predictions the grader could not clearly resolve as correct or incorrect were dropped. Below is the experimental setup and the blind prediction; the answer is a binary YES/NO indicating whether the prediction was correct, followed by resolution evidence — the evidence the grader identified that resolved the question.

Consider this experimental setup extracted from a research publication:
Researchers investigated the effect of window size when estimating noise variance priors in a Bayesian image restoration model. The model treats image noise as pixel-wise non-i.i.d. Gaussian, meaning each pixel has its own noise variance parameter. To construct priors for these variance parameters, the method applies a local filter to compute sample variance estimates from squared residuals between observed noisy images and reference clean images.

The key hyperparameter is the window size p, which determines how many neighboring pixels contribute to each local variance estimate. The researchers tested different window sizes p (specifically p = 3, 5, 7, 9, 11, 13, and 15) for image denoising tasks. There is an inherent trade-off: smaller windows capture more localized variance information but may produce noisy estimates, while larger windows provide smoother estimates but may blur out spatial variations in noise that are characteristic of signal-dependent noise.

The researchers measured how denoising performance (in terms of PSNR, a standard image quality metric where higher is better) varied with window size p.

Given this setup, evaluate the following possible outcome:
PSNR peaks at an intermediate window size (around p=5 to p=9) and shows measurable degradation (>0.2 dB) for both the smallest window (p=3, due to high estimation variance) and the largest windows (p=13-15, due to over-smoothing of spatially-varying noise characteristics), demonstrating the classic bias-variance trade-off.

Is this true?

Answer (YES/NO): NO